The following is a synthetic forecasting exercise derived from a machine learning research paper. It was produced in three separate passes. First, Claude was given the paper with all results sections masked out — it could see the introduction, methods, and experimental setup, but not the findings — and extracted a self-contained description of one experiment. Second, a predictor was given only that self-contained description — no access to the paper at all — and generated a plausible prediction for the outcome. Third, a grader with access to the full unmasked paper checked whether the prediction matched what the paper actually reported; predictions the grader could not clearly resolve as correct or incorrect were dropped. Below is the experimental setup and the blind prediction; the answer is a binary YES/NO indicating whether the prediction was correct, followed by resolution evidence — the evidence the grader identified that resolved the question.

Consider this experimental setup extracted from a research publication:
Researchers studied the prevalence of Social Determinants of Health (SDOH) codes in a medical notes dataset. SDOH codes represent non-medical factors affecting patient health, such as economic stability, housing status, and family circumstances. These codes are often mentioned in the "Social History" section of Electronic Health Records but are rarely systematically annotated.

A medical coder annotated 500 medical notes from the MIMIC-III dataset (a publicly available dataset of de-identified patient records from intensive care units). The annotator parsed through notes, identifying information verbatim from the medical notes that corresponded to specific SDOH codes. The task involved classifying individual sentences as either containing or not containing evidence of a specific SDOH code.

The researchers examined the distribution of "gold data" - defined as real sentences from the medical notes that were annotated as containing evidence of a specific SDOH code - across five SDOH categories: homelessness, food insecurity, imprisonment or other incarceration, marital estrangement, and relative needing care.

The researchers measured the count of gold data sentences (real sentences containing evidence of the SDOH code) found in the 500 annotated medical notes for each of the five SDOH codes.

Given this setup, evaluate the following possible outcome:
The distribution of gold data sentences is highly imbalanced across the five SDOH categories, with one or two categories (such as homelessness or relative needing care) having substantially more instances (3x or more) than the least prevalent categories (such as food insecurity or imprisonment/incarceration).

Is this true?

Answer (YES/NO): NO